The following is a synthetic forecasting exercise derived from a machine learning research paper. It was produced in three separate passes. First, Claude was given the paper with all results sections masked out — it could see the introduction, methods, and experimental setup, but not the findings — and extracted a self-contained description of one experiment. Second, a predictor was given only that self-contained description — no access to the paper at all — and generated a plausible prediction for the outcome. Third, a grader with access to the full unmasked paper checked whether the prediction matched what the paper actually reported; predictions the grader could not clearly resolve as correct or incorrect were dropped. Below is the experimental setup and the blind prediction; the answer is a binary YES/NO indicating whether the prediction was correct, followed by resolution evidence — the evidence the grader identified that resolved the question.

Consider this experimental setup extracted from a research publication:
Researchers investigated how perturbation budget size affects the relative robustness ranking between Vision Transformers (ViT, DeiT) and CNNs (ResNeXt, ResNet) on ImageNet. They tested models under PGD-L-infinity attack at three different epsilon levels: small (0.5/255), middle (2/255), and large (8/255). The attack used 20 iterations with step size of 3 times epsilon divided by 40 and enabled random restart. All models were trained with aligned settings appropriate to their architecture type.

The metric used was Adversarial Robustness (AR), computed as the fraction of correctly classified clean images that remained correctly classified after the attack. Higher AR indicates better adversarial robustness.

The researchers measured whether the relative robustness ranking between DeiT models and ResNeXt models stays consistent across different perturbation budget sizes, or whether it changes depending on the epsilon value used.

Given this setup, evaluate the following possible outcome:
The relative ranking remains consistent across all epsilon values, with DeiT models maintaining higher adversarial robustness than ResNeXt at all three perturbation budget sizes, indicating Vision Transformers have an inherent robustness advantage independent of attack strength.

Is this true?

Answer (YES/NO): NO